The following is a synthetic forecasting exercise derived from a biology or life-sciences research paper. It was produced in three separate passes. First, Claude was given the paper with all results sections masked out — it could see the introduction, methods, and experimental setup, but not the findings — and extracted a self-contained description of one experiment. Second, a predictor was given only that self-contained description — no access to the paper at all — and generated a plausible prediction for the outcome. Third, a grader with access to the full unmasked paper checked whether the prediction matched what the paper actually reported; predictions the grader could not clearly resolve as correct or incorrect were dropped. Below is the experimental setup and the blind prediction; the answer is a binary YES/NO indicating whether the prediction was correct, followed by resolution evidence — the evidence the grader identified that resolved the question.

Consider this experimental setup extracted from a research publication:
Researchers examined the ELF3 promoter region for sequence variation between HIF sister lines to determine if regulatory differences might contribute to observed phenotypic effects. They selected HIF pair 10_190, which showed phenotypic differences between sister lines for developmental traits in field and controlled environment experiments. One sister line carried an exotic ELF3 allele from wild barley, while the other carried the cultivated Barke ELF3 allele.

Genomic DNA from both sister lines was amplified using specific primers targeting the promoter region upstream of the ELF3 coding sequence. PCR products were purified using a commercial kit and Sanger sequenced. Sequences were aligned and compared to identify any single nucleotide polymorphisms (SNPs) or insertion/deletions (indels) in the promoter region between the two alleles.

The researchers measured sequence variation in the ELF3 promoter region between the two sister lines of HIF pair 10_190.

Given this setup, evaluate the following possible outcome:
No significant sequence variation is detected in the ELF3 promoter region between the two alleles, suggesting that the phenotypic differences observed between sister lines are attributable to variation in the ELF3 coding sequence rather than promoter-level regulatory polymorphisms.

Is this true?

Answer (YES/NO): YES